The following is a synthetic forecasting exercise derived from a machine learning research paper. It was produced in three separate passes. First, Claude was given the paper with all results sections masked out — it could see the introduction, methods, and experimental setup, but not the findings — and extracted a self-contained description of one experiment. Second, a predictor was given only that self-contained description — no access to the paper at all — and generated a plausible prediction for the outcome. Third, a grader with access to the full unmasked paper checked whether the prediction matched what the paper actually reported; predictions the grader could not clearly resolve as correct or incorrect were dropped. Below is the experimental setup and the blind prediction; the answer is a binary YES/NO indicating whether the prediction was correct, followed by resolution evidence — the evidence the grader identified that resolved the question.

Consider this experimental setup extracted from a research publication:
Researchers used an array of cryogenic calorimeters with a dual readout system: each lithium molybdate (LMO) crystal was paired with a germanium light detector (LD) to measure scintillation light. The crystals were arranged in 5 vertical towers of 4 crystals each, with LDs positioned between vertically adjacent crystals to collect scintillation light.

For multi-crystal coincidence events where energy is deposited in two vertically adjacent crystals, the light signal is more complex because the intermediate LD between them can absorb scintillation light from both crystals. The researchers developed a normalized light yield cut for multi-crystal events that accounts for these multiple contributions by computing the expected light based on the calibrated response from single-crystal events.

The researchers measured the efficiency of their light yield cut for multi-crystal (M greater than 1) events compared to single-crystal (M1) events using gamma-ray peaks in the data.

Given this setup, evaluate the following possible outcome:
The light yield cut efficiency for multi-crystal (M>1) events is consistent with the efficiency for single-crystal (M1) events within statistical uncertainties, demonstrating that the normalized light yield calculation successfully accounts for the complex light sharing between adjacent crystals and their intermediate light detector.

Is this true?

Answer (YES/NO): YES